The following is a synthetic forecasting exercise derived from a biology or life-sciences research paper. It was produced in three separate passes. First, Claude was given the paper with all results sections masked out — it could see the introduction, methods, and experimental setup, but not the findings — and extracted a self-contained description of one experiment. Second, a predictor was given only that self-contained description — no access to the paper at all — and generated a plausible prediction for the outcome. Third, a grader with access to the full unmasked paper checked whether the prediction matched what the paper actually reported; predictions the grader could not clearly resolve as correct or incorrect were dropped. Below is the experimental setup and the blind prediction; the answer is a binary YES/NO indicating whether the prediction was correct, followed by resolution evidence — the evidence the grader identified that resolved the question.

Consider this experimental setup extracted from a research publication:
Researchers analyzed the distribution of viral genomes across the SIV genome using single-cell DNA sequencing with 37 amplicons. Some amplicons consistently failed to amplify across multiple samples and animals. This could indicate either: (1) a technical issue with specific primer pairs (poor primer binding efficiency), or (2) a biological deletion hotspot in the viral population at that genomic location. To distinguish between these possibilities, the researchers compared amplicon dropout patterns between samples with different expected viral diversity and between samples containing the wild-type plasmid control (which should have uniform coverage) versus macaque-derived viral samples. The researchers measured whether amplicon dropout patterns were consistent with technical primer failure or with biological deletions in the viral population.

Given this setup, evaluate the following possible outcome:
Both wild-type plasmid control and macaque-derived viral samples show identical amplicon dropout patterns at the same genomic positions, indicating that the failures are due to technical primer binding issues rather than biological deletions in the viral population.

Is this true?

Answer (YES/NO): NO